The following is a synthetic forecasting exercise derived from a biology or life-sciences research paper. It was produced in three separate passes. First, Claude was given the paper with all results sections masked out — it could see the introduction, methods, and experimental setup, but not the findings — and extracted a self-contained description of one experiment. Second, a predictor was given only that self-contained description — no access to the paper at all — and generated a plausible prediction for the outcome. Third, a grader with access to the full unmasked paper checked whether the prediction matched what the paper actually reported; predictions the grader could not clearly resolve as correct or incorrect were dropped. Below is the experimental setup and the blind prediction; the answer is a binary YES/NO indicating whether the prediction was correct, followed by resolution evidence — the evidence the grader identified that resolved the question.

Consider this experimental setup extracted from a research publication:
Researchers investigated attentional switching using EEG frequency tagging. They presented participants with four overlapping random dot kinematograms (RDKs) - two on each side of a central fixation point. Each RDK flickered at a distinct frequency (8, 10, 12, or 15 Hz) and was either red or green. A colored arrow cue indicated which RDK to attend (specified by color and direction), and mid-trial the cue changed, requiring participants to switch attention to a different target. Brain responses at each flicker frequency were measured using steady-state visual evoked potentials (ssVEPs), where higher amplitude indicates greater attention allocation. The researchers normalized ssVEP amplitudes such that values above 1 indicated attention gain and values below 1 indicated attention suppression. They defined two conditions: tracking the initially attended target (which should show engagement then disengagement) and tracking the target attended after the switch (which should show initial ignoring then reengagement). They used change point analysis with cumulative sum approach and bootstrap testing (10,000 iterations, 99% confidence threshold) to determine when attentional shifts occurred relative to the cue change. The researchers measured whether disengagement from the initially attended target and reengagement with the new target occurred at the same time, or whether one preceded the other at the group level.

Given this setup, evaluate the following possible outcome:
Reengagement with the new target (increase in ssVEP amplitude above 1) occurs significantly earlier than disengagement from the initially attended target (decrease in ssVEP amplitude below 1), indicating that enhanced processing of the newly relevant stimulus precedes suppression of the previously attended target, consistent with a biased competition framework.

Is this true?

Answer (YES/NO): YES